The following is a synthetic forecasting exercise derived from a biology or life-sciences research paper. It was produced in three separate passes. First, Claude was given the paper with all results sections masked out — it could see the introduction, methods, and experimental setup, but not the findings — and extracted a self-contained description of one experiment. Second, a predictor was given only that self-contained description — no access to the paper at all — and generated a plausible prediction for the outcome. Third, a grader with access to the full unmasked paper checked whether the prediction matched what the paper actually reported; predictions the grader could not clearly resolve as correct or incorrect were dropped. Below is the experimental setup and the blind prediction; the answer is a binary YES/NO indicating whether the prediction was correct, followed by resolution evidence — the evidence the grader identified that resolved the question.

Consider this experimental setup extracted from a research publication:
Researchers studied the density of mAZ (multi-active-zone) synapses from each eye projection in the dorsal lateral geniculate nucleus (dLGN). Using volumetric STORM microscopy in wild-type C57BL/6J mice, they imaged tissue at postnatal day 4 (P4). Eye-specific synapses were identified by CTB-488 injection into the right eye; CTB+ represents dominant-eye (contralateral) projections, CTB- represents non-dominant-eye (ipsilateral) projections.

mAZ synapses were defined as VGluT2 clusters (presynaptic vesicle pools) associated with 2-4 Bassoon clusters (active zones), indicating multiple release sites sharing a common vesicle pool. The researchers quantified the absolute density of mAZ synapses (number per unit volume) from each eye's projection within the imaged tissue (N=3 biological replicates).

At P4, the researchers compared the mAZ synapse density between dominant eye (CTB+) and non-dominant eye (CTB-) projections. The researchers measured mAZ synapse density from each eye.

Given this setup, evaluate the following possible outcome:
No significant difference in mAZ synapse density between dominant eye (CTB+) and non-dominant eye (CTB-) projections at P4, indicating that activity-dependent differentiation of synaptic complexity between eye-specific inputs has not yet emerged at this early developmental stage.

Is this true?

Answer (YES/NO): YES